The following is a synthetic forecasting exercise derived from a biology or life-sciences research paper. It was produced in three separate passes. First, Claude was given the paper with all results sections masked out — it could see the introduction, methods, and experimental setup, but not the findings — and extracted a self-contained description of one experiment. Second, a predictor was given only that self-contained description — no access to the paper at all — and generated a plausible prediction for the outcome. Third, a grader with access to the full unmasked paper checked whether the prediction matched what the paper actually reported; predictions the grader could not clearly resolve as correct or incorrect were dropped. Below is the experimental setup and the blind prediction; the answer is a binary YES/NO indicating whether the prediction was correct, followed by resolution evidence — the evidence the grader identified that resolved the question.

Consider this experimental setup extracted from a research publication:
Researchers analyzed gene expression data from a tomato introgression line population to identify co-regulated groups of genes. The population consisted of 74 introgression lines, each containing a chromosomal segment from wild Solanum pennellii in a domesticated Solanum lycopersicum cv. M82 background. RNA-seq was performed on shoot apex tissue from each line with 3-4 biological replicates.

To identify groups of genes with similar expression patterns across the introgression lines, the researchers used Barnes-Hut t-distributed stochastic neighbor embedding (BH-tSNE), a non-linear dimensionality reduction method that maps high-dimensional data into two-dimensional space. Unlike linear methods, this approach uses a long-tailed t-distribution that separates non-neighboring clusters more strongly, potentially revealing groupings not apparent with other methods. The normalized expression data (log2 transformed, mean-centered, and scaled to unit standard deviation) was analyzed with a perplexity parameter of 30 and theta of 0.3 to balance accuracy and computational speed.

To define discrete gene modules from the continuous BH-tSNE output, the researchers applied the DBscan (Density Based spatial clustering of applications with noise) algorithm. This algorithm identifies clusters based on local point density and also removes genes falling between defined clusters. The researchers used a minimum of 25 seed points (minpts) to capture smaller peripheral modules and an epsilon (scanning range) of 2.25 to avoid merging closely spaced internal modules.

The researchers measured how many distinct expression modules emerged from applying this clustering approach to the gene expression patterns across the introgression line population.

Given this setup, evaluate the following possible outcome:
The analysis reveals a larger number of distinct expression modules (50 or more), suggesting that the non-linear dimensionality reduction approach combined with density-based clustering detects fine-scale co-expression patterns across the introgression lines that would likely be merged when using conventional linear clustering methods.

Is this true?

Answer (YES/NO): NO